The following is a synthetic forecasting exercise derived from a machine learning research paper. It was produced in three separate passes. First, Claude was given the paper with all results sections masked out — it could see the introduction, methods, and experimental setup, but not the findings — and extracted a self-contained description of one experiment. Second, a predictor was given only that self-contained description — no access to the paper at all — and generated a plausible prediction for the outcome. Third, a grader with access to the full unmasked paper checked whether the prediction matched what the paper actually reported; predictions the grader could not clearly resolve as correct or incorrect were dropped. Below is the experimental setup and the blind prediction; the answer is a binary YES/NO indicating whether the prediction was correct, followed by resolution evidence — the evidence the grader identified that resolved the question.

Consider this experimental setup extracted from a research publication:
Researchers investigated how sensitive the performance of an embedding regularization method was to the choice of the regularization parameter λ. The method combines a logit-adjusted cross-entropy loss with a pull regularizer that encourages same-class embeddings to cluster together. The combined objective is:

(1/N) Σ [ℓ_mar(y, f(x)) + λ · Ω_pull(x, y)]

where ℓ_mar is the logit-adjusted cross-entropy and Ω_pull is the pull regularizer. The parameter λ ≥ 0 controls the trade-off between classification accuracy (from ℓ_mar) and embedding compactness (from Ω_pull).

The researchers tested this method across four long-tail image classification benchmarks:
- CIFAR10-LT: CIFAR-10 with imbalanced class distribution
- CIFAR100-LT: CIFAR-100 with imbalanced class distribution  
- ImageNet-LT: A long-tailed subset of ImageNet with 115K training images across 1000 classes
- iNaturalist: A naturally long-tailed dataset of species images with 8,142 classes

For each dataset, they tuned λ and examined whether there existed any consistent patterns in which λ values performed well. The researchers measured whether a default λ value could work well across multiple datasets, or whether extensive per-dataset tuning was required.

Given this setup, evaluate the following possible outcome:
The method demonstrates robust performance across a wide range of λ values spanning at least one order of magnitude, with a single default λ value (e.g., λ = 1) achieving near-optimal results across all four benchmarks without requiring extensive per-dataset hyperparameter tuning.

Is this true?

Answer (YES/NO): NO